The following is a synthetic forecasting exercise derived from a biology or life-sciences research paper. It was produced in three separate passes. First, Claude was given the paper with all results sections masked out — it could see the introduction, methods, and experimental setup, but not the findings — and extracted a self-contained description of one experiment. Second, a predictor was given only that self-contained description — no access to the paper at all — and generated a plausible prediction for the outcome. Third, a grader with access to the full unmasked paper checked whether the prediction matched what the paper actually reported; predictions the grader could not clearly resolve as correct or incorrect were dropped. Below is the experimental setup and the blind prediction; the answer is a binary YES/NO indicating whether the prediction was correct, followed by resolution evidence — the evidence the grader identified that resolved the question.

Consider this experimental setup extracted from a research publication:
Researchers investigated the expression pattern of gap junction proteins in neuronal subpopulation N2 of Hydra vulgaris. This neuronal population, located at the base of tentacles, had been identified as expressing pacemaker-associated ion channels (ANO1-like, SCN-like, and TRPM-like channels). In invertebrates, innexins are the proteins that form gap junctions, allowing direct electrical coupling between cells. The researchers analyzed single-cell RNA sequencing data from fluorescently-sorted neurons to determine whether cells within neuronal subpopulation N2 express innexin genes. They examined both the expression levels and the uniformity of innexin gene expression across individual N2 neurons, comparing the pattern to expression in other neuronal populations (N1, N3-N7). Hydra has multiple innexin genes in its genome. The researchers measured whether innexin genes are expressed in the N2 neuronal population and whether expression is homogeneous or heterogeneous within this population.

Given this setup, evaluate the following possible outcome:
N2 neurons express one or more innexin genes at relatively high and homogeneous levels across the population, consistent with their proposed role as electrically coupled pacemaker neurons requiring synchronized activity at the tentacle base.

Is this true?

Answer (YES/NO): YES